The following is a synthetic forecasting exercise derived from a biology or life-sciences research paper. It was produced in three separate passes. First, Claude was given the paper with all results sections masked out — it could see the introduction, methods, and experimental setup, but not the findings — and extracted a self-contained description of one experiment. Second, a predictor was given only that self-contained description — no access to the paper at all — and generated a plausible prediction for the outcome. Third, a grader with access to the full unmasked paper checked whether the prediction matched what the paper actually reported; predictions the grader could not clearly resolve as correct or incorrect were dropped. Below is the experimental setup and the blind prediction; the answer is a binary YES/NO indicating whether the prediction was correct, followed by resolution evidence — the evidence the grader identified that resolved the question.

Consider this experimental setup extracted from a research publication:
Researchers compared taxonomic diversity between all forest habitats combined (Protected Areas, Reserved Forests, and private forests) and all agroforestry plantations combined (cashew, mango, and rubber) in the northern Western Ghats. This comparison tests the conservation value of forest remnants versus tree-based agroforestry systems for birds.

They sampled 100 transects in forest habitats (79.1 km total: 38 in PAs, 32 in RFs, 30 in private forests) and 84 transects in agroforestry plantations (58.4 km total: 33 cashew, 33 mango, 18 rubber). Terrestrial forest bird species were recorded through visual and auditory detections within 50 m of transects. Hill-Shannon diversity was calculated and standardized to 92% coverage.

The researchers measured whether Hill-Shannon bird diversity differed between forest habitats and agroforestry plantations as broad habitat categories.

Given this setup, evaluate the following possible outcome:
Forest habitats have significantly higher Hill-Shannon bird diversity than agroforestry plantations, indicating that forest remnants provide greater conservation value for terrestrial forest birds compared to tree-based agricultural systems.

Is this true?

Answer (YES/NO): YES